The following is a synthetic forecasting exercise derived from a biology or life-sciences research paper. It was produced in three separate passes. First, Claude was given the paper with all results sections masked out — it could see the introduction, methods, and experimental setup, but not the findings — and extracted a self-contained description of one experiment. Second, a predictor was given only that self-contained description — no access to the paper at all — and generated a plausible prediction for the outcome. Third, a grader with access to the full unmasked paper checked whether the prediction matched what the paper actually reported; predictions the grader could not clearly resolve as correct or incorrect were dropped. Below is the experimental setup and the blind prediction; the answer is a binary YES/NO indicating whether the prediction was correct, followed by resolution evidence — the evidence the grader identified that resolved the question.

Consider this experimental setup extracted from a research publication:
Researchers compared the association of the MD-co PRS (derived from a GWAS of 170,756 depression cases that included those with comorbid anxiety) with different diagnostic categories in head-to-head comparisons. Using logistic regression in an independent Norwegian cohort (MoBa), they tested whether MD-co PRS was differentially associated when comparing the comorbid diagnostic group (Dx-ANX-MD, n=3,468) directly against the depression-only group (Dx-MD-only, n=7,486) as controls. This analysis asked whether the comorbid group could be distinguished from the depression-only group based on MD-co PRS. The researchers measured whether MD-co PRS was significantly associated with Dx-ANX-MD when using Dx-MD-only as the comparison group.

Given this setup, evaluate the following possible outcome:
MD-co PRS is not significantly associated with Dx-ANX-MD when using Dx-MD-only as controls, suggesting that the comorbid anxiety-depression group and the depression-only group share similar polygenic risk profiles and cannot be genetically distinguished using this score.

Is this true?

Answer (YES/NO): NO